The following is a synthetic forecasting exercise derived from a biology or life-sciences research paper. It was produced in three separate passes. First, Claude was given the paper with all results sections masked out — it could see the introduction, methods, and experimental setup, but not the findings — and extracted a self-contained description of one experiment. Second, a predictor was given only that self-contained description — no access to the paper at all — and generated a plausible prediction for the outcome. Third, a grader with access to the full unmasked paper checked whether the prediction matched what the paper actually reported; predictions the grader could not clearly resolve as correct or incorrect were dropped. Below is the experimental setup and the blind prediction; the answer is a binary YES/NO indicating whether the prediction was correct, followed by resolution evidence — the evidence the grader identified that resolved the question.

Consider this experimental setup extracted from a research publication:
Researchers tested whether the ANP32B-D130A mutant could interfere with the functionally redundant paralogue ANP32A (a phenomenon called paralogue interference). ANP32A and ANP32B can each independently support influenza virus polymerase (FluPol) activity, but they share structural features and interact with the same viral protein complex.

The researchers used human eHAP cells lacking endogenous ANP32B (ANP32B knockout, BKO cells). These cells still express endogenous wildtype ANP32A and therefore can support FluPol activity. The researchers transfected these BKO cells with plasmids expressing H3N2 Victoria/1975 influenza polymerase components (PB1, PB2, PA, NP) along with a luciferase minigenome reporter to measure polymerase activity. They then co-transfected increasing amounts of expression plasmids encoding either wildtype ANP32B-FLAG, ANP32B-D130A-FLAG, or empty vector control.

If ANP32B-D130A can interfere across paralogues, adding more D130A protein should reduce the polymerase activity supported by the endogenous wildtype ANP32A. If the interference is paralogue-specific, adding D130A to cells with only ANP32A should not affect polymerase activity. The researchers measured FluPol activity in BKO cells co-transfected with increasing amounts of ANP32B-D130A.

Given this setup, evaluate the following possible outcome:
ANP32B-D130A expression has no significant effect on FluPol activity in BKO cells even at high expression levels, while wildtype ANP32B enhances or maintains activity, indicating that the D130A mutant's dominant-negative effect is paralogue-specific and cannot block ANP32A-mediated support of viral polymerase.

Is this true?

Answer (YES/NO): NO